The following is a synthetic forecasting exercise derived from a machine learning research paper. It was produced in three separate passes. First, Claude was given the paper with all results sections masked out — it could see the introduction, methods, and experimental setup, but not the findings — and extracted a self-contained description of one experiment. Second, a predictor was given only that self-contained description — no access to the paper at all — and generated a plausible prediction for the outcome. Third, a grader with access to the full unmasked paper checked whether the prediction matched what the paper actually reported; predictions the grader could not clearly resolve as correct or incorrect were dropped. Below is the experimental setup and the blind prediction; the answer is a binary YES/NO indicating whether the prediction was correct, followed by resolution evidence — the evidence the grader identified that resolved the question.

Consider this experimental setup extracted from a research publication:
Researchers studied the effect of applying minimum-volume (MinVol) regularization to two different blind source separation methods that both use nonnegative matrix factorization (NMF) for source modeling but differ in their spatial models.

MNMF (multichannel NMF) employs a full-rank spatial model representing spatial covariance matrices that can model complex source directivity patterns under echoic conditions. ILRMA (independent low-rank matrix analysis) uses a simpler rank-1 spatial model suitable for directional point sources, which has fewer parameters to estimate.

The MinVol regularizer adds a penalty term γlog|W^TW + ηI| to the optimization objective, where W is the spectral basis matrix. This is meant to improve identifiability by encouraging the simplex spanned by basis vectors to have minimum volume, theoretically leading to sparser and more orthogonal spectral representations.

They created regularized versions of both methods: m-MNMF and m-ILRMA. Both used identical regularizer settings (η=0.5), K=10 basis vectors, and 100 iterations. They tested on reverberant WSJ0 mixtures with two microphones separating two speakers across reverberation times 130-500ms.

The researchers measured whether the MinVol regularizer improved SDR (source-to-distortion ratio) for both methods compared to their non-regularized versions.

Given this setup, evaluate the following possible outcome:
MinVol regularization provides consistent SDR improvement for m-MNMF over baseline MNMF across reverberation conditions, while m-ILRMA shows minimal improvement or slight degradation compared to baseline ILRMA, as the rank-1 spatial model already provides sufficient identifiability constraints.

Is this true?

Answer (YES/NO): NO